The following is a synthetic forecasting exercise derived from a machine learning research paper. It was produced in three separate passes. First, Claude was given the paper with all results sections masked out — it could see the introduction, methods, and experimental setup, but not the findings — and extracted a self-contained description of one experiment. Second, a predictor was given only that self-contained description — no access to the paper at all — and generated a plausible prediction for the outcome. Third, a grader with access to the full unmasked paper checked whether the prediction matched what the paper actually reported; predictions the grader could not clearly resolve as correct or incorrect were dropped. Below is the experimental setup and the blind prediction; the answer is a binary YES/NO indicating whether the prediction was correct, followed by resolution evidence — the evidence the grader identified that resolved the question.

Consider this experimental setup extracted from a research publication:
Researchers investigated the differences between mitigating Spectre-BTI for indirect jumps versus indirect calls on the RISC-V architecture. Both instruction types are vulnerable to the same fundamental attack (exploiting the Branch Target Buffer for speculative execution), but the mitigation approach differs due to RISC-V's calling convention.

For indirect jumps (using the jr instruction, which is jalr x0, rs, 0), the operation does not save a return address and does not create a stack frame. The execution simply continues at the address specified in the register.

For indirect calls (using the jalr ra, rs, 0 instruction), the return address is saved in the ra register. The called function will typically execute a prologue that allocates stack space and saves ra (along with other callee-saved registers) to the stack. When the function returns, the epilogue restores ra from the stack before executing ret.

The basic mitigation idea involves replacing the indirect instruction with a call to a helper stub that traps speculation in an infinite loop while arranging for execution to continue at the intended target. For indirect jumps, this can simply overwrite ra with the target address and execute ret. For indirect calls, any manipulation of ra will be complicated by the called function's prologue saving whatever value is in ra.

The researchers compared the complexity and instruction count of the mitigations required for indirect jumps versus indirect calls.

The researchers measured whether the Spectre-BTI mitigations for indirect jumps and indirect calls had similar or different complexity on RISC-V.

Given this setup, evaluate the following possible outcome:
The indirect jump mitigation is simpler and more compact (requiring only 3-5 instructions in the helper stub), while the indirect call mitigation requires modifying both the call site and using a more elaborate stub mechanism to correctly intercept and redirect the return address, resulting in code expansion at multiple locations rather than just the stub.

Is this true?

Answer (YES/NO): YES